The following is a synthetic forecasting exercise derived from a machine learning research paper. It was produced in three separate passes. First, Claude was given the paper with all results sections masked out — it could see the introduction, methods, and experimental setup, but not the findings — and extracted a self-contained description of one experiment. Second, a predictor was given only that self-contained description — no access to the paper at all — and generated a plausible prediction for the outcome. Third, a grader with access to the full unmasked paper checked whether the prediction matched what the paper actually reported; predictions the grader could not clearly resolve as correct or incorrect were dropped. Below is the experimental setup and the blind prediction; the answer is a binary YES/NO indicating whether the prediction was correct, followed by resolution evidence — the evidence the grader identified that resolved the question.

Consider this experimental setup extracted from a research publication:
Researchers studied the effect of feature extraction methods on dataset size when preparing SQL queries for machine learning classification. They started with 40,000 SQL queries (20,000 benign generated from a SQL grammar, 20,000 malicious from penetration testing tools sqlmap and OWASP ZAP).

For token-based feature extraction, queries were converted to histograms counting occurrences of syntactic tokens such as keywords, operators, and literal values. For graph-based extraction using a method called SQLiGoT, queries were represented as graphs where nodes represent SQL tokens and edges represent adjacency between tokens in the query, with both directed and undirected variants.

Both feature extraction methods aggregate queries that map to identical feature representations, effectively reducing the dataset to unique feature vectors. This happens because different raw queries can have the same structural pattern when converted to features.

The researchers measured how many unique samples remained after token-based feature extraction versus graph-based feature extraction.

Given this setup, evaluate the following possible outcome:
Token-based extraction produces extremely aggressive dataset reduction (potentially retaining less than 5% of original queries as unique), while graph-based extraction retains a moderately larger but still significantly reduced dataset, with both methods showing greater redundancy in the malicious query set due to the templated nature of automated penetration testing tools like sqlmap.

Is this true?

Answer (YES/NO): NO